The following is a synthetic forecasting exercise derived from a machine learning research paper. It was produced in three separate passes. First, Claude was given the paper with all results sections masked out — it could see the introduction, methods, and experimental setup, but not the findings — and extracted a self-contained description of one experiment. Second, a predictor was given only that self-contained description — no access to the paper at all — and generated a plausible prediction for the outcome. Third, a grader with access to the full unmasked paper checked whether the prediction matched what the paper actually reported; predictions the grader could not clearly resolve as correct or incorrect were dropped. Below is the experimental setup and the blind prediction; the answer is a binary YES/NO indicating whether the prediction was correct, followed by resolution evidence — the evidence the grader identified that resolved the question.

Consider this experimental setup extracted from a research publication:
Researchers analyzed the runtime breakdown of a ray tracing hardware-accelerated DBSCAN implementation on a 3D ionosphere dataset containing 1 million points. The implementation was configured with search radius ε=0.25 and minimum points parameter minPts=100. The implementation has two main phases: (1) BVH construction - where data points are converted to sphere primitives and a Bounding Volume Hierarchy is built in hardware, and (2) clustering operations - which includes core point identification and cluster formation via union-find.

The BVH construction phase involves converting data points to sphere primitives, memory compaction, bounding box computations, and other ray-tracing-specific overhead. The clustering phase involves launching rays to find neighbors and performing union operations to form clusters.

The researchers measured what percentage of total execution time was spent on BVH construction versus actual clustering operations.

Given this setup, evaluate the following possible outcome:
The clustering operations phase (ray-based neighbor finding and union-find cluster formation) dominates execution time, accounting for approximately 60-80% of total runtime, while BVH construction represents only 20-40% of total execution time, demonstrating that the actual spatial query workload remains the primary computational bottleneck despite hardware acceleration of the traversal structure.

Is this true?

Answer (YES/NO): NO